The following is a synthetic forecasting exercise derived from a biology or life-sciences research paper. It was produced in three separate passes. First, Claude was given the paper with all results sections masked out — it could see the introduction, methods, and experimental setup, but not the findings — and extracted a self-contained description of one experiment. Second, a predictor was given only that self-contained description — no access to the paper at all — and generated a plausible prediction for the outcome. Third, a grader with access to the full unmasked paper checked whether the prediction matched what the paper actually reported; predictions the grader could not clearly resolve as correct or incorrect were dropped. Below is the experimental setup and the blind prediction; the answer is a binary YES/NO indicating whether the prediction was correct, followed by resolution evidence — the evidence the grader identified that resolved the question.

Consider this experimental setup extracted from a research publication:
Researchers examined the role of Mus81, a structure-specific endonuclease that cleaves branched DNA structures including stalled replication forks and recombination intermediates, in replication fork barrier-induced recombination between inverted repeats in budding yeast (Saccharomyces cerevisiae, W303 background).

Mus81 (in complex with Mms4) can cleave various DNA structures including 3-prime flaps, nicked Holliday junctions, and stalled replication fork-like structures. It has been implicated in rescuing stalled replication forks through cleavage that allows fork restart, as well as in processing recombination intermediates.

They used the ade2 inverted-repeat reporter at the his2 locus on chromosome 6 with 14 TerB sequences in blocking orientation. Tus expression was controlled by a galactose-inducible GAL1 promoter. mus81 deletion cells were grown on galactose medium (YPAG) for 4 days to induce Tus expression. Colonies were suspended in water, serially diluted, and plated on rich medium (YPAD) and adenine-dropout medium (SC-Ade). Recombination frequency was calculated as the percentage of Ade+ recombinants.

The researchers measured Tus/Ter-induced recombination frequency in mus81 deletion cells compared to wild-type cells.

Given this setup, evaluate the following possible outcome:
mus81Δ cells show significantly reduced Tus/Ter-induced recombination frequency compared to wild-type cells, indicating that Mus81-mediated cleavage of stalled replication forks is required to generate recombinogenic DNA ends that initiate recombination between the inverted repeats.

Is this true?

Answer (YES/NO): NO